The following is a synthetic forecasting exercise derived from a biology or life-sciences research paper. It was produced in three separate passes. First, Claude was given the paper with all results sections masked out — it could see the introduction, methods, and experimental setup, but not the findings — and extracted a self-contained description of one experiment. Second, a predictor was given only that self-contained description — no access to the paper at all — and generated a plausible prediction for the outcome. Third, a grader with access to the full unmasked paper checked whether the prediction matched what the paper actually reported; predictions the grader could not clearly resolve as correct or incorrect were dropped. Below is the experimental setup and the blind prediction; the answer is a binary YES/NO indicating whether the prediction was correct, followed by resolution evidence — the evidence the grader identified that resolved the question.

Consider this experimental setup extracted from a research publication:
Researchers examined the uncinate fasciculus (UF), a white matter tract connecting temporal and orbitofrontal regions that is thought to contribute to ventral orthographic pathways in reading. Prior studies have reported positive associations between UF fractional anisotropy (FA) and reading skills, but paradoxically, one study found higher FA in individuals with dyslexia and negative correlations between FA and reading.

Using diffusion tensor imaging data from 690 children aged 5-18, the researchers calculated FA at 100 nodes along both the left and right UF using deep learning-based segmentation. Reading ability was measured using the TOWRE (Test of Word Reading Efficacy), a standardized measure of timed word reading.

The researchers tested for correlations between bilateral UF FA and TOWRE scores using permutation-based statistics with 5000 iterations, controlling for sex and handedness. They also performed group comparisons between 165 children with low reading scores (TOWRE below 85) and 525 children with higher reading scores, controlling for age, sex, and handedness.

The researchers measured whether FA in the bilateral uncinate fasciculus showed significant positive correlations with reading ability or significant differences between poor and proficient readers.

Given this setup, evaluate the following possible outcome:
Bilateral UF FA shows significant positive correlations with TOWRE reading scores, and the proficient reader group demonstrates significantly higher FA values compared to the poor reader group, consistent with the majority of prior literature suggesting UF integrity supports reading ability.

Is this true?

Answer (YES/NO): NO